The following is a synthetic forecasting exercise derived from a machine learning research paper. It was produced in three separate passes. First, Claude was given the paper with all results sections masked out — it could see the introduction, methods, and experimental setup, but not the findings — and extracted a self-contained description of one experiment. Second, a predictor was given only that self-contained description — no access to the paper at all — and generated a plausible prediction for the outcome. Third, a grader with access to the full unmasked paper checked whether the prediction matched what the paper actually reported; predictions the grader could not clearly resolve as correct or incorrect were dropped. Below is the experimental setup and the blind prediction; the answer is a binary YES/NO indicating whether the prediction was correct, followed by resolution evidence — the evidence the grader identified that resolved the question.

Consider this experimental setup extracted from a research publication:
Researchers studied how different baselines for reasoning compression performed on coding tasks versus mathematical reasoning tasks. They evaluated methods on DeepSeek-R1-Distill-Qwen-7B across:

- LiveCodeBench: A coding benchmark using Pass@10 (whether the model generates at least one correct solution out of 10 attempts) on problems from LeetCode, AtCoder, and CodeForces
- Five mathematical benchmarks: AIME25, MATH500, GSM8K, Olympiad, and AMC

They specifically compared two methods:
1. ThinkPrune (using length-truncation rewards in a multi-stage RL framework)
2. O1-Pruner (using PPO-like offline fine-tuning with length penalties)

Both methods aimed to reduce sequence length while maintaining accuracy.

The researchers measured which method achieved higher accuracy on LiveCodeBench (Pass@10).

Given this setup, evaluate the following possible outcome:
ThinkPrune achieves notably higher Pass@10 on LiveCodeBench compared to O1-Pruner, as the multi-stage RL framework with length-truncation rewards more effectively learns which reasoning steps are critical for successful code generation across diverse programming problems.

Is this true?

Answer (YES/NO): NO